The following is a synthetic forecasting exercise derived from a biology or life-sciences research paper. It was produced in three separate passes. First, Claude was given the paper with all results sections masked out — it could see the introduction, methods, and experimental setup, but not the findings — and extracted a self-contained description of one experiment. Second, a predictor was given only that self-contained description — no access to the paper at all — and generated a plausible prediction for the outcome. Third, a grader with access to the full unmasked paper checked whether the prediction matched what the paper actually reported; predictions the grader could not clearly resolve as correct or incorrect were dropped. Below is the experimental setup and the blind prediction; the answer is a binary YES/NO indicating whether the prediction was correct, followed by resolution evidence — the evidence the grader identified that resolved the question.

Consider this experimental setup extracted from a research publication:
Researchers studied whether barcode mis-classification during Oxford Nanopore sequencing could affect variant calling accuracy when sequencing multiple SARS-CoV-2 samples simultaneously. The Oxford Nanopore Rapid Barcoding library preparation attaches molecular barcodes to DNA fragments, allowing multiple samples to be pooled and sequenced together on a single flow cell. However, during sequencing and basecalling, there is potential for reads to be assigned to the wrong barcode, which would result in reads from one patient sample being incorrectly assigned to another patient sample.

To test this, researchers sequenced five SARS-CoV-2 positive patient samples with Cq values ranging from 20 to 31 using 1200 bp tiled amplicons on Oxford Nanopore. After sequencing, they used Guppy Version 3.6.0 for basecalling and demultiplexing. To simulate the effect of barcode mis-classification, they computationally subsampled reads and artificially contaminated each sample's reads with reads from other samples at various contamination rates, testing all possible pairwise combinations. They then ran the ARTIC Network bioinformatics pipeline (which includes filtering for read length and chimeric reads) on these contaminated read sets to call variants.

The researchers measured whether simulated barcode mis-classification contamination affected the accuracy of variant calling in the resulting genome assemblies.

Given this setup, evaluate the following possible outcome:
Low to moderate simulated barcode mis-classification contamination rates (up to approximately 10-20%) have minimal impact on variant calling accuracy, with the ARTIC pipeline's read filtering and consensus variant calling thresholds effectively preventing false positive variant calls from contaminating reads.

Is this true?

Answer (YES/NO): NO